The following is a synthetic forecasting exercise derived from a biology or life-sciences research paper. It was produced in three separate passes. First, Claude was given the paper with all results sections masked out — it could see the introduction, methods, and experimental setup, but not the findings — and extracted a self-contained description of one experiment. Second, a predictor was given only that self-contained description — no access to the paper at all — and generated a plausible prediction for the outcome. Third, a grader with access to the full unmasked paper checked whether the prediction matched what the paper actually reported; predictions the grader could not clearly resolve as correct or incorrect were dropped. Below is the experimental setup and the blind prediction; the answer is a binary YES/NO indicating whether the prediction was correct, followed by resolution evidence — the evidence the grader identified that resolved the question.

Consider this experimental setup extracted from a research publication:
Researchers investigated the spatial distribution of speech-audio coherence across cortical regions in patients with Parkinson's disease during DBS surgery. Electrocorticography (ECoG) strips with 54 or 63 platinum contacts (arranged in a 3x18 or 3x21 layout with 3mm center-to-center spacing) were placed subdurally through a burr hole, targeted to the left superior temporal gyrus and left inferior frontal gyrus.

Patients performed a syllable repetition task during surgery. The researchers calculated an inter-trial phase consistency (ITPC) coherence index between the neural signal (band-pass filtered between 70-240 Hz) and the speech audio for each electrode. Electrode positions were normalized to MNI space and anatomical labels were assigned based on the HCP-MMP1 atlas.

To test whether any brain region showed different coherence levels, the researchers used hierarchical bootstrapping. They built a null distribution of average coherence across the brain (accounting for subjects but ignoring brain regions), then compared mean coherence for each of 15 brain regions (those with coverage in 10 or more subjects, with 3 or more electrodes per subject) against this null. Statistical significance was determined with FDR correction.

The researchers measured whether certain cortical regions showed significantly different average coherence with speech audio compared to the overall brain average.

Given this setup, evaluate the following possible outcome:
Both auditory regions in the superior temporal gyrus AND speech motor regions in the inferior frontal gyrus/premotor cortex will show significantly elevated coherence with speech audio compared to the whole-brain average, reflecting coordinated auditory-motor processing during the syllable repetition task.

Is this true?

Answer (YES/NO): NO